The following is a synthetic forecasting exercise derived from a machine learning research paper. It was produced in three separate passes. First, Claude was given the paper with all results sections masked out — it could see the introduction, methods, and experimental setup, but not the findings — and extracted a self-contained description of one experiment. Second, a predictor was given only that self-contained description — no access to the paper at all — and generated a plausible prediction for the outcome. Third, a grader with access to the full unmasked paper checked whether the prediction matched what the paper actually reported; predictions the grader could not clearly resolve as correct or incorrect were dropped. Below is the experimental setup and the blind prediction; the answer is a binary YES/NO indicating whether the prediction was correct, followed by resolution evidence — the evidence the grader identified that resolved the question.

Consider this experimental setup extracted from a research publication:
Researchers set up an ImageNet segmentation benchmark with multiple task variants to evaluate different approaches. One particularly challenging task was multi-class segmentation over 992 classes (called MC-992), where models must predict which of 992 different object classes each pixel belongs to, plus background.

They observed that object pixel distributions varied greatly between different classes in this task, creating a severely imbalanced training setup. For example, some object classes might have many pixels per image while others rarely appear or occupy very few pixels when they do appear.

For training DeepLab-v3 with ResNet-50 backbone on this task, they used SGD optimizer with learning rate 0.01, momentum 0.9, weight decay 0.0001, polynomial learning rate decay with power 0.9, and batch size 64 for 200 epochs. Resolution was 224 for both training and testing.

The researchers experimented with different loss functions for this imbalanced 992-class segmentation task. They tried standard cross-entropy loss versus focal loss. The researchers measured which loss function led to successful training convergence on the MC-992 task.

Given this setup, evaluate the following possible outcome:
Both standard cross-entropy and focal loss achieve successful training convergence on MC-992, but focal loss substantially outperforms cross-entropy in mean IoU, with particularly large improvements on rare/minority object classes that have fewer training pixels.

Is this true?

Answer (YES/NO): NO